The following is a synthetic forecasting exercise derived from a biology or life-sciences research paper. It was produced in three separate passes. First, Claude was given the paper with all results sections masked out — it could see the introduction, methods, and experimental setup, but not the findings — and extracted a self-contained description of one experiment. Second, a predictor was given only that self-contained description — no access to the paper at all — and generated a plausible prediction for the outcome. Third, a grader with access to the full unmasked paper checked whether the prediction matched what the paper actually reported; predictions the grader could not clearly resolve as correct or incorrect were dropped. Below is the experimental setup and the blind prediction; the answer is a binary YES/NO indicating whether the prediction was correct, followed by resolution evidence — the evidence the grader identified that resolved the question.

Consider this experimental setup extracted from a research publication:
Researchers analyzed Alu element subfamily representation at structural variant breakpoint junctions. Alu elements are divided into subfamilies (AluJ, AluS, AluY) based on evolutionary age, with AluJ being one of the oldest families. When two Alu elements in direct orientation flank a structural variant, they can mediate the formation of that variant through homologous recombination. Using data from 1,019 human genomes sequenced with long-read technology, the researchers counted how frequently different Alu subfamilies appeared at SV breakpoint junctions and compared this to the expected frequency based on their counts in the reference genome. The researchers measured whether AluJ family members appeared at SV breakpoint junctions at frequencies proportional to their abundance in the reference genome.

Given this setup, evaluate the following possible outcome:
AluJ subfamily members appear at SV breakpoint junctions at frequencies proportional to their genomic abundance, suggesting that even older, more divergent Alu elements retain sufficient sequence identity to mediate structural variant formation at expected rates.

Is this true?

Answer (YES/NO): NO